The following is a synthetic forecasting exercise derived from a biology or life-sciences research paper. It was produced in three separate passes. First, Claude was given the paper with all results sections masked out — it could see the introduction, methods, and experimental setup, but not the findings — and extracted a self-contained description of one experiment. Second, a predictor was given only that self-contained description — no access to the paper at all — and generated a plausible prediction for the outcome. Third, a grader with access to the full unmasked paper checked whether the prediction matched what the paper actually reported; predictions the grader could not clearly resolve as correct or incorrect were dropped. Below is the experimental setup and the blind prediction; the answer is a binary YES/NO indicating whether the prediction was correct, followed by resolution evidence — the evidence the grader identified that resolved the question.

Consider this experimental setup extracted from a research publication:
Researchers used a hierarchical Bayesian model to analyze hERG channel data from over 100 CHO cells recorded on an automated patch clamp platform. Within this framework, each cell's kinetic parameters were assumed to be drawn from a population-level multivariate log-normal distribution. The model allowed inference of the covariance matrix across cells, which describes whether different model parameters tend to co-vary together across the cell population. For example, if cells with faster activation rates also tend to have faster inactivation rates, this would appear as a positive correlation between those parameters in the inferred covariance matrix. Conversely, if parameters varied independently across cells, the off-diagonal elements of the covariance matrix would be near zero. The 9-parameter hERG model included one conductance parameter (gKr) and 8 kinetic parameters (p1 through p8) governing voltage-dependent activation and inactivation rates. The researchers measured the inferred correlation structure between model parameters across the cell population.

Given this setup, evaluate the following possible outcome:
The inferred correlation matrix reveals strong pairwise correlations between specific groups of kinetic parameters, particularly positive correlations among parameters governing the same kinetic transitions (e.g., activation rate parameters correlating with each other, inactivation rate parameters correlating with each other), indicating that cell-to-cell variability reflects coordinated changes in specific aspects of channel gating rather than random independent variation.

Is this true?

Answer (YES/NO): NO